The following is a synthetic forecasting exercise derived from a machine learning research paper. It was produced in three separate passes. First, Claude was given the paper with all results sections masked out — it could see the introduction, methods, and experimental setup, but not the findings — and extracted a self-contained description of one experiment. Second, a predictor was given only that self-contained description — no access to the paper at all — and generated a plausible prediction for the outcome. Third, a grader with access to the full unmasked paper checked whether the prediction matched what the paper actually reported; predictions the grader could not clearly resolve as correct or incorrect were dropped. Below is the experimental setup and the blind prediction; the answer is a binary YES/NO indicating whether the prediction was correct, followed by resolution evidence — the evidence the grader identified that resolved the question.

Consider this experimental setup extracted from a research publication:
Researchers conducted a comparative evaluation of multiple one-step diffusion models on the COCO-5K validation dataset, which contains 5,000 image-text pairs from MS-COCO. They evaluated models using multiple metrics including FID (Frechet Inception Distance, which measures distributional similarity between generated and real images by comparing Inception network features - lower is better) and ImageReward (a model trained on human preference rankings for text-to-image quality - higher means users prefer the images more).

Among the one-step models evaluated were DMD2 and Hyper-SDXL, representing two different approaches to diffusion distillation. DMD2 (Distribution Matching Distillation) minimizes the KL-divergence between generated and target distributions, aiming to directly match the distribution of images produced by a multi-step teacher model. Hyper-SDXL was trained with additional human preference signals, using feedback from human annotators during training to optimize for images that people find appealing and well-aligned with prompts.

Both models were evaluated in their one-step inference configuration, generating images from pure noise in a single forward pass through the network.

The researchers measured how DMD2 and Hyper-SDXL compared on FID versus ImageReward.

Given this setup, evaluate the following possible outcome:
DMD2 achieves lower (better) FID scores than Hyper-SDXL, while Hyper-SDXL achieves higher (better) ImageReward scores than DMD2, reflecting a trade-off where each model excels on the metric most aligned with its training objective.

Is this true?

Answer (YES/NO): YES